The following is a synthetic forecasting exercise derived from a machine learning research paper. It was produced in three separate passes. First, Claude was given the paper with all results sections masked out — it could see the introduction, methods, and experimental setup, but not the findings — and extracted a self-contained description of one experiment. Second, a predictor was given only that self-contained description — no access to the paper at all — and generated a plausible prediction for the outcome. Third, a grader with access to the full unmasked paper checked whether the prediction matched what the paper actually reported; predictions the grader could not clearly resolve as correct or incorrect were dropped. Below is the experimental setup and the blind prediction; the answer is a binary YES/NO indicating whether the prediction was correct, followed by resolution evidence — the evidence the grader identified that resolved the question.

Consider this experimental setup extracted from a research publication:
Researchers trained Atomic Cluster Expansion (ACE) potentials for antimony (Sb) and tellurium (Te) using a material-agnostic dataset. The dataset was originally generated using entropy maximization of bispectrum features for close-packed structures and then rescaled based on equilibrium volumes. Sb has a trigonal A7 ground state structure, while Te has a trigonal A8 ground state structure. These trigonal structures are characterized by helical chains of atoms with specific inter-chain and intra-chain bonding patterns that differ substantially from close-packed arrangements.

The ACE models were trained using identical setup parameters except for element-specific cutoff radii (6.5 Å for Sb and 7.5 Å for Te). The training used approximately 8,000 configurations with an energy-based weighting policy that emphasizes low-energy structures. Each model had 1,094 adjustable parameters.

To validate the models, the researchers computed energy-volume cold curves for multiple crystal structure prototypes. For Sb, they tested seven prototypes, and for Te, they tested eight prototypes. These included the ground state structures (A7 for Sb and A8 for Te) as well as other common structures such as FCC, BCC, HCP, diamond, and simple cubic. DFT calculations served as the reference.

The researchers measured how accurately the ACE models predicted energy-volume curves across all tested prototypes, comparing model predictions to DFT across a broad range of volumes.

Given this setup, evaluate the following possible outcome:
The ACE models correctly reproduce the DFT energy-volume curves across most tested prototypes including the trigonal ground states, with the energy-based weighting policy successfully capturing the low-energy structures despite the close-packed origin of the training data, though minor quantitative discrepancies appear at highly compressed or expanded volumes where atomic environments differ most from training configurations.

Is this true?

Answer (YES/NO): NO